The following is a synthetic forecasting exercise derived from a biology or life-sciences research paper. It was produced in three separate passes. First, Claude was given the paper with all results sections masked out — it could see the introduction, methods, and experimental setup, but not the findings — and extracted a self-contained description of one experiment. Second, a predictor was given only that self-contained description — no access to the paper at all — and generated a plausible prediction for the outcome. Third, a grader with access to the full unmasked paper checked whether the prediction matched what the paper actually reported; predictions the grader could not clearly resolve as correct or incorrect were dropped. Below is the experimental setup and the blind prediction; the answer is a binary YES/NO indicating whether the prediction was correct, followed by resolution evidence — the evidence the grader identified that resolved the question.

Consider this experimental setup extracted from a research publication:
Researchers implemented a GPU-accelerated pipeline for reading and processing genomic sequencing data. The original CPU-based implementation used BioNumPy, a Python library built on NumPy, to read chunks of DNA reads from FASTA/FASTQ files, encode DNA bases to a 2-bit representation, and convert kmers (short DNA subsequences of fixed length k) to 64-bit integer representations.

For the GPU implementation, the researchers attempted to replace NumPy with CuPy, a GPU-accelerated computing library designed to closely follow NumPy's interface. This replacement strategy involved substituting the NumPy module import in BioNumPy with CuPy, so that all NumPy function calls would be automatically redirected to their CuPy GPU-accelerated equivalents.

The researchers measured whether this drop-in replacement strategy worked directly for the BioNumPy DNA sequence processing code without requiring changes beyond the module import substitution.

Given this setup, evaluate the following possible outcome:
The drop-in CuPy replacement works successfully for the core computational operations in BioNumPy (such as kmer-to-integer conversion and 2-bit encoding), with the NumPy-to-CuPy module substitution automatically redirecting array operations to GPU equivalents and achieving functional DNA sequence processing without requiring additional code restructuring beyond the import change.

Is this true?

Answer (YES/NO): NO